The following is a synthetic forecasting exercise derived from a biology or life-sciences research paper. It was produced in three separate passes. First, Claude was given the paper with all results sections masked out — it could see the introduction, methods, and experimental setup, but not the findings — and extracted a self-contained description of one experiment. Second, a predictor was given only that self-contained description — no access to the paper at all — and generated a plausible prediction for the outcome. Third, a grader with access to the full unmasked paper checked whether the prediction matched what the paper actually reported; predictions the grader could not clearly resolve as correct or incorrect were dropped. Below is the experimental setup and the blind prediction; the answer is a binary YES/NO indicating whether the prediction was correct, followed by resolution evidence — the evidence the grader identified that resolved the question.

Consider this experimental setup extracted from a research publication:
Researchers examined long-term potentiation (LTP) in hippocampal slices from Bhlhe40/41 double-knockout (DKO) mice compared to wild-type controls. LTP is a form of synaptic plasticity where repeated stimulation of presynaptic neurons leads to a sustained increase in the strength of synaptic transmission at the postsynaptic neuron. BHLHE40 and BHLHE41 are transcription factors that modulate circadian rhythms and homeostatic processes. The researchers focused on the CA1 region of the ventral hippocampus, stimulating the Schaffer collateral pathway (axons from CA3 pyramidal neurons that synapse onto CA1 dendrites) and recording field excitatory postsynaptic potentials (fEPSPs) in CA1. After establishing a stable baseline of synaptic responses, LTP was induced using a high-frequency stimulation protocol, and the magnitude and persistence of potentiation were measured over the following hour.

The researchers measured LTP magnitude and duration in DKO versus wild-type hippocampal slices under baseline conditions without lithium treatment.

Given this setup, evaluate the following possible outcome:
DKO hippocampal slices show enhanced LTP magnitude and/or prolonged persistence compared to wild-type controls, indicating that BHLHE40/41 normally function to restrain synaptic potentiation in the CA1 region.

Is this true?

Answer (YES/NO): NO